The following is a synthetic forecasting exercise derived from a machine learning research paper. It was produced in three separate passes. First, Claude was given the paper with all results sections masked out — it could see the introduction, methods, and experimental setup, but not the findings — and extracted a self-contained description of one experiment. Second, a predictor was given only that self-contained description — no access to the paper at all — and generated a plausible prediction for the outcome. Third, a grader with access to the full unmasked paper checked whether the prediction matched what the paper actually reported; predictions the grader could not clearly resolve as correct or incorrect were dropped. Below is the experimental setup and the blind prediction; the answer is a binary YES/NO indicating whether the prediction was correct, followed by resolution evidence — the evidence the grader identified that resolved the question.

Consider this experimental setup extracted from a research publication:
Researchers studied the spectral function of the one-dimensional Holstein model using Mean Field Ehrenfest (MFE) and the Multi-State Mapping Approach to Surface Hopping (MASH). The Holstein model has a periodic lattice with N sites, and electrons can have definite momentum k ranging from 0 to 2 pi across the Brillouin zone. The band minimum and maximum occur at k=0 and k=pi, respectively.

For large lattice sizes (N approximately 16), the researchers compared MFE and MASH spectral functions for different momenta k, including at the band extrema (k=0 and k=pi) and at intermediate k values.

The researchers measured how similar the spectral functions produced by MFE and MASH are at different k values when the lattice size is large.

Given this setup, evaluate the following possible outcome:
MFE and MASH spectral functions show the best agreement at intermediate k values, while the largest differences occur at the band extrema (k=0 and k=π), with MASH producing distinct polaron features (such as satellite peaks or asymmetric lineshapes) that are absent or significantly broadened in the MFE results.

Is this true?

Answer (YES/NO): NO